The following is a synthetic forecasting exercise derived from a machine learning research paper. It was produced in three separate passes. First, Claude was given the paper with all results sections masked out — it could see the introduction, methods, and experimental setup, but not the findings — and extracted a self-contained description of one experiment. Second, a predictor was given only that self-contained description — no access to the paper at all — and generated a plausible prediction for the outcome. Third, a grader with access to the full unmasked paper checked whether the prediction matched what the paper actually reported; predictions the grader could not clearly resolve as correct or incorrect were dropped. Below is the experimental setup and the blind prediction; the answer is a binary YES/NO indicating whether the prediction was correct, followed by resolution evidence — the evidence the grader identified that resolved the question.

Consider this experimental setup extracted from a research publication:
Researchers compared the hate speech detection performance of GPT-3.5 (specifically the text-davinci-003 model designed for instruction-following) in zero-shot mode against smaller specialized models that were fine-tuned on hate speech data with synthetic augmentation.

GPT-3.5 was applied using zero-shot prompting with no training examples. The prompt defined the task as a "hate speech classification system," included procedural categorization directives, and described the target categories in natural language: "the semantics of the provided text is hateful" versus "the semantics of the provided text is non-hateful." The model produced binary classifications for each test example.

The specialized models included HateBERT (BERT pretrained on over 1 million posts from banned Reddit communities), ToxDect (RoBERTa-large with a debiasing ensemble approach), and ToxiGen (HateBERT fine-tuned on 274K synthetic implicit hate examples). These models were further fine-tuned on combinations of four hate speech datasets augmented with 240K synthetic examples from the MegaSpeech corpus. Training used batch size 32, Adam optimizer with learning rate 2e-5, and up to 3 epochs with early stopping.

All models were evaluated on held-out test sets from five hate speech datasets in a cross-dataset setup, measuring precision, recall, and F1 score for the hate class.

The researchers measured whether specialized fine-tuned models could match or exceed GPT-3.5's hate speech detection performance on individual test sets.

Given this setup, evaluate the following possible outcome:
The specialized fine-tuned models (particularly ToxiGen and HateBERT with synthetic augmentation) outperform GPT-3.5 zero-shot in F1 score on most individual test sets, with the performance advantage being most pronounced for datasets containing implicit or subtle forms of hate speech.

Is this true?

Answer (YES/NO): NO